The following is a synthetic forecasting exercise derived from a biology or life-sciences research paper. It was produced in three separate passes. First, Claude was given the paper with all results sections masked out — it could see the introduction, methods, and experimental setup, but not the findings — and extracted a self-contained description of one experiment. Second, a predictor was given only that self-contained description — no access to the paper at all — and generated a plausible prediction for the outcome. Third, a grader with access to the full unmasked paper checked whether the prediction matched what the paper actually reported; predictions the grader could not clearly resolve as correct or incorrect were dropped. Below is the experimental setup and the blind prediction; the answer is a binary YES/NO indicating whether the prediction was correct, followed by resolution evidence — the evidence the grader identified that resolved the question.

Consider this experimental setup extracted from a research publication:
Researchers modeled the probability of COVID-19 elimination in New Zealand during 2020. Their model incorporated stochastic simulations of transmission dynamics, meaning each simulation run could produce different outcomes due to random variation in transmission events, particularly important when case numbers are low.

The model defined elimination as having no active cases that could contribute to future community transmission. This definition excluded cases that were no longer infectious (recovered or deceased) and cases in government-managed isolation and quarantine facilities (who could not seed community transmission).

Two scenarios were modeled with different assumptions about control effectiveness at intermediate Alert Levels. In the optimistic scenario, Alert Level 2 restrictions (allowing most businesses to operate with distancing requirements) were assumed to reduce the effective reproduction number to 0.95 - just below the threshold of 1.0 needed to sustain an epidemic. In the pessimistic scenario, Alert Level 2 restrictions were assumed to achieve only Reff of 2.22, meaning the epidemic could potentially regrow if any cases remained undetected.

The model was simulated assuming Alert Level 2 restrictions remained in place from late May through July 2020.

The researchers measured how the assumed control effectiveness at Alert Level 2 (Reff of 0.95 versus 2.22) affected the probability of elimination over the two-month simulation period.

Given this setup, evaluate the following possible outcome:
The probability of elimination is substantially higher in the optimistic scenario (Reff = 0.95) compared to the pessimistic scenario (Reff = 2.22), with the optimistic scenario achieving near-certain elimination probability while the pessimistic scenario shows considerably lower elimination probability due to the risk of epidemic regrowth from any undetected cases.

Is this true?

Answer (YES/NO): NO